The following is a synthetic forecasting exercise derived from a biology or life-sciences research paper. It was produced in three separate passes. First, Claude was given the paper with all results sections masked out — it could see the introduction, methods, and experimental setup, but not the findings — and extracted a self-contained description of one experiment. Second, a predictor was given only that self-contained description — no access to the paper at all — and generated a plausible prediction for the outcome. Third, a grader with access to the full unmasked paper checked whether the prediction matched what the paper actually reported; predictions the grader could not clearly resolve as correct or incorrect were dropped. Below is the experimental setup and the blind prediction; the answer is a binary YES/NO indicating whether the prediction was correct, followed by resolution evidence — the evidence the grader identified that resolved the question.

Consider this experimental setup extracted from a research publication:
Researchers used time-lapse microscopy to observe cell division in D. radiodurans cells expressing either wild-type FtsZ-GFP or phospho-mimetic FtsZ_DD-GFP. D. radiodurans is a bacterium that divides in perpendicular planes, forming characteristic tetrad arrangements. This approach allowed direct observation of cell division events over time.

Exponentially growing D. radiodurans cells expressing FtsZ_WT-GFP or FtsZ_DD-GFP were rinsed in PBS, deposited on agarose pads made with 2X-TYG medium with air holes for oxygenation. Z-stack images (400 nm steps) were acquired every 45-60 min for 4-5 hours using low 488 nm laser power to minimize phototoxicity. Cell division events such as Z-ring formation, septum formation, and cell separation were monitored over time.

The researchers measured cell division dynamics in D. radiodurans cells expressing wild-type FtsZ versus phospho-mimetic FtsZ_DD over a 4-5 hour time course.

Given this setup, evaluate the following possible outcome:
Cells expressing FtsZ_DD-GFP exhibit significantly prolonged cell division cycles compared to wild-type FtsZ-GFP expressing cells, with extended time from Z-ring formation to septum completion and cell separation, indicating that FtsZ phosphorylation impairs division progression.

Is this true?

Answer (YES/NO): NO